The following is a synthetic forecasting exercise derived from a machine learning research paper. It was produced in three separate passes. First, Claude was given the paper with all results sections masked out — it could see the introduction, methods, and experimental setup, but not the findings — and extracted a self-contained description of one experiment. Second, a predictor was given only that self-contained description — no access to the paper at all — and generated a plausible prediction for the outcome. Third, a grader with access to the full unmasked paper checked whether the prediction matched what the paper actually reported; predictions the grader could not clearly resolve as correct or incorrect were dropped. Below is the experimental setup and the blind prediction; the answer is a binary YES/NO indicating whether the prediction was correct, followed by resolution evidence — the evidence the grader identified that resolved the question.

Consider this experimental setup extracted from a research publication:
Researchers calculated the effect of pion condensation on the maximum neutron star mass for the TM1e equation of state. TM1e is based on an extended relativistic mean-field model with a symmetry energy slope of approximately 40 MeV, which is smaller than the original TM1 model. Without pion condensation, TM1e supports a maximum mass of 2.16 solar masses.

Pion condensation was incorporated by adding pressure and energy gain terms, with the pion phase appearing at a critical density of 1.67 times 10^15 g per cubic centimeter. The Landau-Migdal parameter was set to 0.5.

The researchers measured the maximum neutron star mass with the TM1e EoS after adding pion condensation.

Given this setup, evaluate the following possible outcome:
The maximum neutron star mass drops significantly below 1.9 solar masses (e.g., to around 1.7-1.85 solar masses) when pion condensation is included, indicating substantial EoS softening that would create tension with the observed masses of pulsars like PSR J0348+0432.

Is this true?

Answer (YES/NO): NO